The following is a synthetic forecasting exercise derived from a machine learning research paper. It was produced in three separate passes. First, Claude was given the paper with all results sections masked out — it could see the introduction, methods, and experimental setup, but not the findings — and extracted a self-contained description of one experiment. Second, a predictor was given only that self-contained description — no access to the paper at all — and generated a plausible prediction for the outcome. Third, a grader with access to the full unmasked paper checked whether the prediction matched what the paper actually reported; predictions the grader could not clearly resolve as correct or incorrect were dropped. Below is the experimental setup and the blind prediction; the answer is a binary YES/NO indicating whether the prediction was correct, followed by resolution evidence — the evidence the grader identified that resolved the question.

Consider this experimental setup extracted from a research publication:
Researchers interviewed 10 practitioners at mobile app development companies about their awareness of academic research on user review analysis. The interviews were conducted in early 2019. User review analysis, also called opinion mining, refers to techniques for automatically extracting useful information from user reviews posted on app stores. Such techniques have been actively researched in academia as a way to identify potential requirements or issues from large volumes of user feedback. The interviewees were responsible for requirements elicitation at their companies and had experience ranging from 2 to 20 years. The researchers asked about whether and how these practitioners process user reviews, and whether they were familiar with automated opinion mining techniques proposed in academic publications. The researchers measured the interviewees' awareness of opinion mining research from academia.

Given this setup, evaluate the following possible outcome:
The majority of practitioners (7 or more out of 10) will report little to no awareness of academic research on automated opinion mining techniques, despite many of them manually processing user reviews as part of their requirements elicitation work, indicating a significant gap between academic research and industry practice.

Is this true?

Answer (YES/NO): YES